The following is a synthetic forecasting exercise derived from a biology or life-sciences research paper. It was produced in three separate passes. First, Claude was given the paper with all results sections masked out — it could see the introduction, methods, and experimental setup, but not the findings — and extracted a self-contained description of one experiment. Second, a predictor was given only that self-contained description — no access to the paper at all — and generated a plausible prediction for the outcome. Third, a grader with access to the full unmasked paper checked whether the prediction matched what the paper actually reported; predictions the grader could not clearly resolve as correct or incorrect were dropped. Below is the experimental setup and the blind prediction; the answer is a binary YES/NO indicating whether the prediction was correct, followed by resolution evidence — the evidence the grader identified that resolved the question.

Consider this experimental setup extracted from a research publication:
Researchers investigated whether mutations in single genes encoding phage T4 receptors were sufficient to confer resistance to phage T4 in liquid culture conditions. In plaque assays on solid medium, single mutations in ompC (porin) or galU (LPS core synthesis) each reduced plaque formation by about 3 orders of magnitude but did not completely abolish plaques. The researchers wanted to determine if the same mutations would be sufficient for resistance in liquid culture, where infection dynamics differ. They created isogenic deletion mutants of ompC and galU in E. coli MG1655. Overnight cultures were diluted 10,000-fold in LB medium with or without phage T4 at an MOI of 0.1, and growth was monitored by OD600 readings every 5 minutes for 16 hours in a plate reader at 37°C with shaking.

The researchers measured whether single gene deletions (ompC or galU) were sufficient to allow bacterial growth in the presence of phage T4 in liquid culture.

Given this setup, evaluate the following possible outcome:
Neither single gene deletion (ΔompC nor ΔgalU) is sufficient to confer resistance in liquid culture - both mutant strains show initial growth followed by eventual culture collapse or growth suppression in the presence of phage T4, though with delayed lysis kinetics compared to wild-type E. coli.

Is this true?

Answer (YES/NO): NO